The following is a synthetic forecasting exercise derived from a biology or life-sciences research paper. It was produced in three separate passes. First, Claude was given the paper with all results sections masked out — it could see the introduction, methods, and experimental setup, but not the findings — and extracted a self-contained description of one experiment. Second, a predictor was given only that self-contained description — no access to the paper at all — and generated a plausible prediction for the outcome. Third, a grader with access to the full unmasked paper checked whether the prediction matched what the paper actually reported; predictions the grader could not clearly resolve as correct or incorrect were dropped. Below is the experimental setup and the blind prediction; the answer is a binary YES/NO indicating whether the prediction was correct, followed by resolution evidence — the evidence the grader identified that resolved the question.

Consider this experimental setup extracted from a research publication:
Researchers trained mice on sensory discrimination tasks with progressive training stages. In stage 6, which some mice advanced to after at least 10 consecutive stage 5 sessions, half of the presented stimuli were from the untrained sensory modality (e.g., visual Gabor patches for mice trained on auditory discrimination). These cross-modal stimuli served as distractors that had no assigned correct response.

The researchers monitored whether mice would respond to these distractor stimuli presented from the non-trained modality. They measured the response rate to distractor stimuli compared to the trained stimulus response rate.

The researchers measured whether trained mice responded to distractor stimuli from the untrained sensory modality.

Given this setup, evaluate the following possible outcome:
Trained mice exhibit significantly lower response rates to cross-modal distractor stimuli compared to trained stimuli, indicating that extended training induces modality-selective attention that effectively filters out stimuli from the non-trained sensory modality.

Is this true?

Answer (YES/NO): YES